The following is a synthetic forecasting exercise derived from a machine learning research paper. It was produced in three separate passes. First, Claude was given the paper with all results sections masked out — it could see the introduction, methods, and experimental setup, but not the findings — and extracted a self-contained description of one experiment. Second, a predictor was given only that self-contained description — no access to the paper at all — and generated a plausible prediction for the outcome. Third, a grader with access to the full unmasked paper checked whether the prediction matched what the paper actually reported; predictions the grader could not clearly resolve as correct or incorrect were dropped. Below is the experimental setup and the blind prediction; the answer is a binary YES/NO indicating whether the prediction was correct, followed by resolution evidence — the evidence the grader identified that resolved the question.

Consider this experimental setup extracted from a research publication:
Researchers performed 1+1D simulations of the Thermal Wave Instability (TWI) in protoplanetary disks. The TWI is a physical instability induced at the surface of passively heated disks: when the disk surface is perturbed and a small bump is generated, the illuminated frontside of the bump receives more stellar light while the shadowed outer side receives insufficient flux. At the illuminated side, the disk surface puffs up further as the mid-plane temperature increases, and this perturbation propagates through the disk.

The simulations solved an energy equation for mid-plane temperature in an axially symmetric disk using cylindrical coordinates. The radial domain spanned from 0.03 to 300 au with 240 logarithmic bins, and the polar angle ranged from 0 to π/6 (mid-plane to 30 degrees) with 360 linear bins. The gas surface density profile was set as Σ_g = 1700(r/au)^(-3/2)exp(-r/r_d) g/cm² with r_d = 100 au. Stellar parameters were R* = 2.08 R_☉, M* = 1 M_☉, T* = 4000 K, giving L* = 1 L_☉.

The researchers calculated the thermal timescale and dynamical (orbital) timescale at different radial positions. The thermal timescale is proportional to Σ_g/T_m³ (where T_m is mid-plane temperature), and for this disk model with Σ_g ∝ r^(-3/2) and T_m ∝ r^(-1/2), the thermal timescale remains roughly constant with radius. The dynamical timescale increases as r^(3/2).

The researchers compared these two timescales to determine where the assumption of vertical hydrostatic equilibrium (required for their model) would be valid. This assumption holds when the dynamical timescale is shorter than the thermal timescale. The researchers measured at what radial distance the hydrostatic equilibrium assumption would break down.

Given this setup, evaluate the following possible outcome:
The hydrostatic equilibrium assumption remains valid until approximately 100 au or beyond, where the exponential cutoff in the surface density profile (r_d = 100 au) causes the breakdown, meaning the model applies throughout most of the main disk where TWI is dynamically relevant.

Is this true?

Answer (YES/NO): NO